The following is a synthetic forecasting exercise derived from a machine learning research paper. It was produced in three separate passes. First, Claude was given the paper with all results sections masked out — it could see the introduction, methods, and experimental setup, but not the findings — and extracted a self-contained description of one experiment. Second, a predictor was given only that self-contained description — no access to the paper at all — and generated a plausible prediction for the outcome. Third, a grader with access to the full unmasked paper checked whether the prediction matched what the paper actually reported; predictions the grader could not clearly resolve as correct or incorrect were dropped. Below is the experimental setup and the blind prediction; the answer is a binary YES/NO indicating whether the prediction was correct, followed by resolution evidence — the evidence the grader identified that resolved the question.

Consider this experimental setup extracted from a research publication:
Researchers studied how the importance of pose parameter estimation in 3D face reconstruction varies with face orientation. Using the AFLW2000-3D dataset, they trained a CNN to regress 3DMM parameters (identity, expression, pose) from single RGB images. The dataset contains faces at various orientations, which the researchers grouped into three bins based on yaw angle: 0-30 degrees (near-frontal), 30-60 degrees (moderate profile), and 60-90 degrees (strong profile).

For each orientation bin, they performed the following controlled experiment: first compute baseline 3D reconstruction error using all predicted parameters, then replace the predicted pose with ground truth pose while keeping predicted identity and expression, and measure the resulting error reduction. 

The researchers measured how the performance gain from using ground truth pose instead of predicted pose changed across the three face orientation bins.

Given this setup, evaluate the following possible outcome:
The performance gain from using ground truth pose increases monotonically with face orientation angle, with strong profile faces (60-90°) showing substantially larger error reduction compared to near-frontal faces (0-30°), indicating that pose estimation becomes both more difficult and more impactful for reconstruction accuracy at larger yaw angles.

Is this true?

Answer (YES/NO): YES